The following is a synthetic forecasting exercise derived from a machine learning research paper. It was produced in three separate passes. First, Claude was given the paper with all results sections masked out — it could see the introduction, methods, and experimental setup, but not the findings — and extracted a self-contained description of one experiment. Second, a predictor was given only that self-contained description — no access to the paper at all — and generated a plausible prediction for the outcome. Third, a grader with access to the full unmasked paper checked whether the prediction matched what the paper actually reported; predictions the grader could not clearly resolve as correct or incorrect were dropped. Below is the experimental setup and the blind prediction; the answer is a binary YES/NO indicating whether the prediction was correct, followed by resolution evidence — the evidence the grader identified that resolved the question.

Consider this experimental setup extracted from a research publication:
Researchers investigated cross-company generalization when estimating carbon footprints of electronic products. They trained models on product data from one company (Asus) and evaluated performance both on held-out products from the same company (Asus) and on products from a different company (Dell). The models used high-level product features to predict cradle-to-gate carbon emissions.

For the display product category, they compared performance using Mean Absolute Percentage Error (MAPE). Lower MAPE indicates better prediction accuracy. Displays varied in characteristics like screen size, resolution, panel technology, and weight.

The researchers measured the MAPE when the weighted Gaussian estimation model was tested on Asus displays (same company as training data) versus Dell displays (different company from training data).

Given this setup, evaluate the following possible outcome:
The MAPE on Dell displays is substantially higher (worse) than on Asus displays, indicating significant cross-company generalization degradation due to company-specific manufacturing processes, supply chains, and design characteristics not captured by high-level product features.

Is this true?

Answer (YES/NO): NO